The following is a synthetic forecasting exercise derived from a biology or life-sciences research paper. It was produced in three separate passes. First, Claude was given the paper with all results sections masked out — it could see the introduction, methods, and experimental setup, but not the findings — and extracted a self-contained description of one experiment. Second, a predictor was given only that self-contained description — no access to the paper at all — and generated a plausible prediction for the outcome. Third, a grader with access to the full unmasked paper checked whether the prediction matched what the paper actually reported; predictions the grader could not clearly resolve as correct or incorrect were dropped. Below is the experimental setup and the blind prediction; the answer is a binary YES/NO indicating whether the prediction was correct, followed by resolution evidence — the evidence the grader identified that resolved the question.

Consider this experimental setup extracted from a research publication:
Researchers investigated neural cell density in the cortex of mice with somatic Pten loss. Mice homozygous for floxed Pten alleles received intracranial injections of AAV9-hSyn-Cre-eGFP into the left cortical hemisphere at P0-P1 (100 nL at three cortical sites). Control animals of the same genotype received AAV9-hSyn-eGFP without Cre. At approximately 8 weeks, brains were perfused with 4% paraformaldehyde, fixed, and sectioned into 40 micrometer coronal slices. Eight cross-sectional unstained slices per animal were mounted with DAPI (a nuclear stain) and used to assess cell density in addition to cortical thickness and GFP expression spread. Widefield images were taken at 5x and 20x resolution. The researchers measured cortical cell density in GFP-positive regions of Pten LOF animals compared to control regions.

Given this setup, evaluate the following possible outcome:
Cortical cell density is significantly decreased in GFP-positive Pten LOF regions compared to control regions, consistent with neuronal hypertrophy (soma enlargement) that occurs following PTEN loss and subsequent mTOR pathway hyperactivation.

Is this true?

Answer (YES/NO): YES